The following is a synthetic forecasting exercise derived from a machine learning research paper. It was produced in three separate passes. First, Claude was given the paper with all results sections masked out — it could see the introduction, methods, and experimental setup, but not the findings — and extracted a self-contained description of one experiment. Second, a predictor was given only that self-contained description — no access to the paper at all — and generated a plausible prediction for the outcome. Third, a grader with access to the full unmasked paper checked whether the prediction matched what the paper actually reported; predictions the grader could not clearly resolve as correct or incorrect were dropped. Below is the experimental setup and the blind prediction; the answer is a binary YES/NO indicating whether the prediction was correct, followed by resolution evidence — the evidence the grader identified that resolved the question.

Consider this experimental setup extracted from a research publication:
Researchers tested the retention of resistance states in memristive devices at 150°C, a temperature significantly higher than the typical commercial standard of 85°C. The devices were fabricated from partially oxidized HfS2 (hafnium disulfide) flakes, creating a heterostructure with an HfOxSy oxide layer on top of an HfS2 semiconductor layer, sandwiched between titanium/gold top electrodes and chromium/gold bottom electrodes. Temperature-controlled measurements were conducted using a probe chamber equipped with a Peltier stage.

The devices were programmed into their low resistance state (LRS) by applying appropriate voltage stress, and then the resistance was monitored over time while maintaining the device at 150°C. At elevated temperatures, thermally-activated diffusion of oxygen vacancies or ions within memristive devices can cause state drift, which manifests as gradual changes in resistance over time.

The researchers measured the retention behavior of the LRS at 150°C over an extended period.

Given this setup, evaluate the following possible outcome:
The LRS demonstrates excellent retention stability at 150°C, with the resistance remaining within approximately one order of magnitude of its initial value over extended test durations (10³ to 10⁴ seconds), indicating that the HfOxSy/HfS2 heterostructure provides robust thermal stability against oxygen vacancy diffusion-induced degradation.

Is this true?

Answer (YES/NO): YES